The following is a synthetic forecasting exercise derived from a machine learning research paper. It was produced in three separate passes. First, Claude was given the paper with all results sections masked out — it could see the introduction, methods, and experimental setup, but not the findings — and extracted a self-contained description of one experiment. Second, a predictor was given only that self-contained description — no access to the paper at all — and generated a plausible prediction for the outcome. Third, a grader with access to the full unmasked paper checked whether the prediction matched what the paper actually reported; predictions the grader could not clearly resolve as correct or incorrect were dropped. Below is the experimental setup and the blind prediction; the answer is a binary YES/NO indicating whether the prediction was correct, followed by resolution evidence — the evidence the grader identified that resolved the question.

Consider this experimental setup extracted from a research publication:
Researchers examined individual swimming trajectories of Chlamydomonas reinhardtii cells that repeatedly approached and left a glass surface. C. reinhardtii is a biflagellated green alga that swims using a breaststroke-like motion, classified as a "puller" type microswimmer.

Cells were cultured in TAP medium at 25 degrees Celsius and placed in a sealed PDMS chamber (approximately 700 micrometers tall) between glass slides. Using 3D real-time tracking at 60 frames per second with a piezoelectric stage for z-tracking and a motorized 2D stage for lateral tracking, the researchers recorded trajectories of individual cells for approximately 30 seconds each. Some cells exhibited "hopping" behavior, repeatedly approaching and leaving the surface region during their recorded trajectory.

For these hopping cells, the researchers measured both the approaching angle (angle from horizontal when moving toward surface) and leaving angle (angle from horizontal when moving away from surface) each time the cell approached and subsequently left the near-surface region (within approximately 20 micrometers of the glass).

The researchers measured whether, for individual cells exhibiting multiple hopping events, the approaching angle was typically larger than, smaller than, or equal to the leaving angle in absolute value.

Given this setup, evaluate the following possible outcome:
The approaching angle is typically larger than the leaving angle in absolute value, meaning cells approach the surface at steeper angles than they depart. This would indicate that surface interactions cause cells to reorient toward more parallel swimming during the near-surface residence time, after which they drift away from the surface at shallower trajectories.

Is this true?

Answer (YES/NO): YES